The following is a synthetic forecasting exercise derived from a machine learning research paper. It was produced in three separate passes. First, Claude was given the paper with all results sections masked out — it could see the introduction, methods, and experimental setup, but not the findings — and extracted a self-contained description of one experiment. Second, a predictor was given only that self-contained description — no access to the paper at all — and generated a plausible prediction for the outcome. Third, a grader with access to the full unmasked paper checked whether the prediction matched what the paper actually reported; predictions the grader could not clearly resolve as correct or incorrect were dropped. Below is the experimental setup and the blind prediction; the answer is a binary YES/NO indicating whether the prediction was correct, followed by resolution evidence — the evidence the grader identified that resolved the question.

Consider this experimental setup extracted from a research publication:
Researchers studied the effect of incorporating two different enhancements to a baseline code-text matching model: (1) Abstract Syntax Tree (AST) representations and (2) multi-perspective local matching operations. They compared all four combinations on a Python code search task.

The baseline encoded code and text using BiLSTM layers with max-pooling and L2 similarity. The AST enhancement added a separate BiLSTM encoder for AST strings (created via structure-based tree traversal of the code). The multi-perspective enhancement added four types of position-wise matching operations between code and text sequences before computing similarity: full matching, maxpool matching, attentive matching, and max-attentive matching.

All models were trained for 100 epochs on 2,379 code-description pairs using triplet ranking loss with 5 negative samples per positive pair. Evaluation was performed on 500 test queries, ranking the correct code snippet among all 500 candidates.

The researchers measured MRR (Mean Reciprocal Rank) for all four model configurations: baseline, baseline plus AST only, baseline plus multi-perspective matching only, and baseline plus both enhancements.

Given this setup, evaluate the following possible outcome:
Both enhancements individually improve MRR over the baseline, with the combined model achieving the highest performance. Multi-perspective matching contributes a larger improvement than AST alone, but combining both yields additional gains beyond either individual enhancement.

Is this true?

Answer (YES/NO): NO